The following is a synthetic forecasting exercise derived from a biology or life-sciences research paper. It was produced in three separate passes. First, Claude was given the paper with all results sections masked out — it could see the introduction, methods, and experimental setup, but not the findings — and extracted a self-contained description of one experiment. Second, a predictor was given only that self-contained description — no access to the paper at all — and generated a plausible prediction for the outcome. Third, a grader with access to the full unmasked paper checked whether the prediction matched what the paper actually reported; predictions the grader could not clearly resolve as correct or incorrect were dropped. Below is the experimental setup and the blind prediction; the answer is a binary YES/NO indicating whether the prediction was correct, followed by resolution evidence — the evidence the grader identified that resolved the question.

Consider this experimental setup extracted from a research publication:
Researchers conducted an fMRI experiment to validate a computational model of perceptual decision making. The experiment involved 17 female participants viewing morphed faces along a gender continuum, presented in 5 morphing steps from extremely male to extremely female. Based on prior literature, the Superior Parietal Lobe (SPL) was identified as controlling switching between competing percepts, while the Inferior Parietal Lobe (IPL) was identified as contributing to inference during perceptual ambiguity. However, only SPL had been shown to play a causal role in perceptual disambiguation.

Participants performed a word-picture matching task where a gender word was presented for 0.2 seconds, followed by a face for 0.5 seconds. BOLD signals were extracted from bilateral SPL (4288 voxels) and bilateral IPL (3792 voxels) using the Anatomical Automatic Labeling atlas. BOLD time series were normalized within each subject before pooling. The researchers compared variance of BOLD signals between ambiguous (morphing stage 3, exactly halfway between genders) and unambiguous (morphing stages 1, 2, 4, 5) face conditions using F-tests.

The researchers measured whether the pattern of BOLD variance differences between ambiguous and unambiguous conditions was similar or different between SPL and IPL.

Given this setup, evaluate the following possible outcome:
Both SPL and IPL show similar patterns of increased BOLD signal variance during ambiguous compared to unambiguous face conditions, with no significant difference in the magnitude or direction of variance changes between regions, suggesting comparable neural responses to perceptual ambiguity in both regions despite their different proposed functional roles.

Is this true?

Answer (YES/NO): NO